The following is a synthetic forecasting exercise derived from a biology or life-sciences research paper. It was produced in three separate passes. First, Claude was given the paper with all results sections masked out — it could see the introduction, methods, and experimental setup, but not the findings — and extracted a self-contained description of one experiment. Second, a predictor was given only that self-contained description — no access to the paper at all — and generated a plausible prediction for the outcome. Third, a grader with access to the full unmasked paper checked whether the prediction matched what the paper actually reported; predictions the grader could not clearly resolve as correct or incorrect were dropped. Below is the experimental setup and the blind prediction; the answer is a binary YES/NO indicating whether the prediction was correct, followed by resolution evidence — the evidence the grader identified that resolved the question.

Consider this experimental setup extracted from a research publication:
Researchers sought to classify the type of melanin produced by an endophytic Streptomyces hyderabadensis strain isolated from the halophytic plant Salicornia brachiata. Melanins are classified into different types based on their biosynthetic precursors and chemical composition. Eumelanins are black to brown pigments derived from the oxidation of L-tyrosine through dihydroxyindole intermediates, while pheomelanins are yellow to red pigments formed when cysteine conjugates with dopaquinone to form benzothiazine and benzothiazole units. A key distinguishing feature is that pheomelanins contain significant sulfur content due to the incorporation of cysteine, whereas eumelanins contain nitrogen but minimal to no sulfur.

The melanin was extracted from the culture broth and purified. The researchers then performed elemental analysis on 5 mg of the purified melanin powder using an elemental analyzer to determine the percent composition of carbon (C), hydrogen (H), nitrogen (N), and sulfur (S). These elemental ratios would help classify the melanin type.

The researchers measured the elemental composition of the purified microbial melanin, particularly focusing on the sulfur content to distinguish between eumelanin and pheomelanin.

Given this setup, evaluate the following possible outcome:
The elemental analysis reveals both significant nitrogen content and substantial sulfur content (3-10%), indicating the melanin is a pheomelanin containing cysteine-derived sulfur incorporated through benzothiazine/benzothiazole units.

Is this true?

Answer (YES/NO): NO